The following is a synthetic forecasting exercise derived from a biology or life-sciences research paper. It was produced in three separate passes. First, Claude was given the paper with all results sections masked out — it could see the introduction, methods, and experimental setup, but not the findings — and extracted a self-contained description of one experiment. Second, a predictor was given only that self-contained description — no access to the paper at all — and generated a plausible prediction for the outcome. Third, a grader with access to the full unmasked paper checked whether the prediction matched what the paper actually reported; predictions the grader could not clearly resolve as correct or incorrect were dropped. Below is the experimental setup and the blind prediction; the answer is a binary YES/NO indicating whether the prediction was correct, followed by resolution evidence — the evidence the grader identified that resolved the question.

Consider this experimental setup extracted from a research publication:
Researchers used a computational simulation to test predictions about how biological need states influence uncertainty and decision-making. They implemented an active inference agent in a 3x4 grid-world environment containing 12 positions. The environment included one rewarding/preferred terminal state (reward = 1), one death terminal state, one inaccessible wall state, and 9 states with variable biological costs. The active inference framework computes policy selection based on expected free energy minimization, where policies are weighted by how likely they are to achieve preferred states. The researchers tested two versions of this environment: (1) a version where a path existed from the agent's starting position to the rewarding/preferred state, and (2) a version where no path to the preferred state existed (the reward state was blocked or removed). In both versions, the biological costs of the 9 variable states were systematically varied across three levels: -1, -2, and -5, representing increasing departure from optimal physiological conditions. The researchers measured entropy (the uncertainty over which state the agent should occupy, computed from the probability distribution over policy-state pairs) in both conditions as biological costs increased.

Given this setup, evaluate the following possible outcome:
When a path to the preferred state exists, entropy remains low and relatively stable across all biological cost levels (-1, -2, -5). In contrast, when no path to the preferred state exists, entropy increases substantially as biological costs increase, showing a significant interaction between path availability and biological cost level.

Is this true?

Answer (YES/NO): NO